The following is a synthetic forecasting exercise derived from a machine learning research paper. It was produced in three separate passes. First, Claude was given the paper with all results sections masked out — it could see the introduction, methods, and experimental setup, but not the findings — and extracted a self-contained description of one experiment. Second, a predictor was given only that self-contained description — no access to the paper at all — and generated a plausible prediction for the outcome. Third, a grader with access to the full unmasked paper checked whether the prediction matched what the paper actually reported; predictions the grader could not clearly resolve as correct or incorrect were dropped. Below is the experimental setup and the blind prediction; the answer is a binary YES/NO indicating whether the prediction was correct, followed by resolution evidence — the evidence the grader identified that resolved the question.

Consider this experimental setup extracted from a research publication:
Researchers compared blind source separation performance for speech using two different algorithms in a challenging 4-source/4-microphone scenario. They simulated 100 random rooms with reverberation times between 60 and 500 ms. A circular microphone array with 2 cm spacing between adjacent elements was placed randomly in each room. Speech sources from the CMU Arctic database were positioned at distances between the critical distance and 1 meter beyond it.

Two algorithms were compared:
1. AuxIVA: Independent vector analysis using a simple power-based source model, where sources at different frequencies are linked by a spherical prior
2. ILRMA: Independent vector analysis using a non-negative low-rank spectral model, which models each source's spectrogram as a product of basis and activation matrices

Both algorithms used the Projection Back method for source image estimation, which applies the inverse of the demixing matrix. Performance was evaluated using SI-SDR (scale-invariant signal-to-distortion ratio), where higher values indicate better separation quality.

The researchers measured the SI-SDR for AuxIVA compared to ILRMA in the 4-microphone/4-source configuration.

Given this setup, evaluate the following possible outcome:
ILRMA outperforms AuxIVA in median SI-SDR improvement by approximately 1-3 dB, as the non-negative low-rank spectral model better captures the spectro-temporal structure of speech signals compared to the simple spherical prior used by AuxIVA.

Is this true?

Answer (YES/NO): NO